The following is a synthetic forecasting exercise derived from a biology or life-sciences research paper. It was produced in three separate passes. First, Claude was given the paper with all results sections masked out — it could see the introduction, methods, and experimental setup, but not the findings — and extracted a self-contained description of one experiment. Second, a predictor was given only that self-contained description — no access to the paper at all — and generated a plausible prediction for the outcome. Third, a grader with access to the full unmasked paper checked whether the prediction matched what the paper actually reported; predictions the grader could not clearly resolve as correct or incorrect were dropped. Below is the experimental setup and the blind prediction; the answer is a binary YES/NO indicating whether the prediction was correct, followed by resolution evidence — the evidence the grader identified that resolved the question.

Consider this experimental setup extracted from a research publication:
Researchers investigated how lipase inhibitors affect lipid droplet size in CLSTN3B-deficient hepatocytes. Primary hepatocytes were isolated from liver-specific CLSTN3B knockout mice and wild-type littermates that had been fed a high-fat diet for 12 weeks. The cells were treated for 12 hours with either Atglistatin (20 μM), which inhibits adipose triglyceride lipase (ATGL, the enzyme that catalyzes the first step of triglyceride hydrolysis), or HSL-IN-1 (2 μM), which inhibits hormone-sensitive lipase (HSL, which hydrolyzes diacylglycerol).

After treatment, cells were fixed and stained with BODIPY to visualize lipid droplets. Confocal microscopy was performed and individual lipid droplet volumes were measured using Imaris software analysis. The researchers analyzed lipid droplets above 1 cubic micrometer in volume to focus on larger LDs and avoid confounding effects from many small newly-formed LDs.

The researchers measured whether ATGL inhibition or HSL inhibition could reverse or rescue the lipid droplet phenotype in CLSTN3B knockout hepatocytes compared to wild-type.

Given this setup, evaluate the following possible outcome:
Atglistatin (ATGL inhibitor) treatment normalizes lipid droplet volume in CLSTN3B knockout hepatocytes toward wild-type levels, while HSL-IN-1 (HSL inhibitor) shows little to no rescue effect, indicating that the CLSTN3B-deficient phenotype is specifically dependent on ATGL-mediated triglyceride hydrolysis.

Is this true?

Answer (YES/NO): NO